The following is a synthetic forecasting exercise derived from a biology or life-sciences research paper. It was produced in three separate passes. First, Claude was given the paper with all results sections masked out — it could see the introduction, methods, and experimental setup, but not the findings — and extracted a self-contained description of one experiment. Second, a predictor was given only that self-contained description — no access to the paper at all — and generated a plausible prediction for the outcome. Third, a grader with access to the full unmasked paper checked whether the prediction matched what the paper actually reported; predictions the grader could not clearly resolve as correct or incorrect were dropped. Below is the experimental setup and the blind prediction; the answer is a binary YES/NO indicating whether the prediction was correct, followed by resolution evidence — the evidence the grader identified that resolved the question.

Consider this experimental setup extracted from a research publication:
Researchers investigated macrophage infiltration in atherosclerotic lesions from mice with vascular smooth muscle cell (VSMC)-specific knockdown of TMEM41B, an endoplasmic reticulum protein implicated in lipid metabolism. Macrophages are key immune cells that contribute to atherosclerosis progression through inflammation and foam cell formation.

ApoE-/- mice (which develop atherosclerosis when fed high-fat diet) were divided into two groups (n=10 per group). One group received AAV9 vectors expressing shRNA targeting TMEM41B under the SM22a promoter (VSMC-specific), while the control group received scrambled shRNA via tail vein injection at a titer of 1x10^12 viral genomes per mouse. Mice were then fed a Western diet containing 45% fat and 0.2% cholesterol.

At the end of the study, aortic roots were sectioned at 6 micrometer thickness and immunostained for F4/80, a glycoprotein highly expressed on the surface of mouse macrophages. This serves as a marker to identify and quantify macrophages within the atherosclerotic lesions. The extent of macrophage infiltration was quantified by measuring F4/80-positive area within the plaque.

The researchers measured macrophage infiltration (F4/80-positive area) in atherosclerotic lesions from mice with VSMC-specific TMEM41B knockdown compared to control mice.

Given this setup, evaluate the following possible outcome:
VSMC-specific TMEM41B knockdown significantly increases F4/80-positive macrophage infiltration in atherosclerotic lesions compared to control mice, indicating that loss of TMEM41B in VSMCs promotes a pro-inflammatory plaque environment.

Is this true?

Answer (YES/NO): NO